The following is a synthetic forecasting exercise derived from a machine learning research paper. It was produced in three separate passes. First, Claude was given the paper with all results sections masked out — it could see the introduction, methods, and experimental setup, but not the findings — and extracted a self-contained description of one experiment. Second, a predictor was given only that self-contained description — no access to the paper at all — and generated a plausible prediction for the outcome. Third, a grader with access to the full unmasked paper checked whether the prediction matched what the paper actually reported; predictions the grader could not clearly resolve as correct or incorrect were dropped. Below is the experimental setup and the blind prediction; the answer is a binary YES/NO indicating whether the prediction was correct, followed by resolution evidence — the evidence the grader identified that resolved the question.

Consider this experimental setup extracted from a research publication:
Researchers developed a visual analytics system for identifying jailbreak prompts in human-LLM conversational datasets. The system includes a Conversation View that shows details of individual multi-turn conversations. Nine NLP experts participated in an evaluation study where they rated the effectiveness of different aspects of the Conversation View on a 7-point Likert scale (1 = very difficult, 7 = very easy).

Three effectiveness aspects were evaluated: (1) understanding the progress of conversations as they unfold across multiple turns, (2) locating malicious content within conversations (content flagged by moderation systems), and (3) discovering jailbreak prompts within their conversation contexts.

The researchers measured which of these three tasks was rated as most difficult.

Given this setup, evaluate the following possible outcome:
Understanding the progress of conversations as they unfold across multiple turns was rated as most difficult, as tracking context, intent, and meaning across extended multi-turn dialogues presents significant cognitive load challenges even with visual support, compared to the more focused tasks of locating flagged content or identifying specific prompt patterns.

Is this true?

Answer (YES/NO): NO